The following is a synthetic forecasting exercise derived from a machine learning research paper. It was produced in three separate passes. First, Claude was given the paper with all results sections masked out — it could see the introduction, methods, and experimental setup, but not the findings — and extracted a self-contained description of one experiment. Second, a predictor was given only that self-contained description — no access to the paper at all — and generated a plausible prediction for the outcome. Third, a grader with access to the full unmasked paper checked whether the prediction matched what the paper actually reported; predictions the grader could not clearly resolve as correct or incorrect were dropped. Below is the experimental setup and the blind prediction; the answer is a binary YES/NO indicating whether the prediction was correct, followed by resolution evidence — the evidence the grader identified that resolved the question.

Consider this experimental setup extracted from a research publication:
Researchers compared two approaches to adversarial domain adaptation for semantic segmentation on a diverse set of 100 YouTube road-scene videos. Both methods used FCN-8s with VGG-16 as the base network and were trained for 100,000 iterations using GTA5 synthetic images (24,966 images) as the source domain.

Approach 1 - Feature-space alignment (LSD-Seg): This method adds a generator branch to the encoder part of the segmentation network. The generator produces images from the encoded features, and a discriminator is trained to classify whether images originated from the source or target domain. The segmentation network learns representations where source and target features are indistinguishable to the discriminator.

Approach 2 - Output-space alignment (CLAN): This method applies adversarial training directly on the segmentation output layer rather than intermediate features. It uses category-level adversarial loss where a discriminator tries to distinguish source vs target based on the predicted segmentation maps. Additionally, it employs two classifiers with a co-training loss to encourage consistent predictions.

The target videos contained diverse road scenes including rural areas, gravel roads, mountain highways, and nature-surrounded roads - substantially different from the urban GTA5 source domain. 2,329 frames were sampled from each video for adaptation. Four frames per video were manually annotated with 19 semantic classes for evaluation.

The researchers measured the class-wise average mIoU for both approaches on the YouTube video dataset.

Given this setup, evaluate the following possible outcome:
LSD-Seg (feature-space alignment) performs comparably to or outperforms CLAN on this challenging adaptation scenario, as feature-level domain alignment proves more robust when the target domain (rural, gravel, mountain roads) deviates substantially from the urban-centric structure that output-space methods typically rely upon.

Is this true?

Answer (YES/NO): NO